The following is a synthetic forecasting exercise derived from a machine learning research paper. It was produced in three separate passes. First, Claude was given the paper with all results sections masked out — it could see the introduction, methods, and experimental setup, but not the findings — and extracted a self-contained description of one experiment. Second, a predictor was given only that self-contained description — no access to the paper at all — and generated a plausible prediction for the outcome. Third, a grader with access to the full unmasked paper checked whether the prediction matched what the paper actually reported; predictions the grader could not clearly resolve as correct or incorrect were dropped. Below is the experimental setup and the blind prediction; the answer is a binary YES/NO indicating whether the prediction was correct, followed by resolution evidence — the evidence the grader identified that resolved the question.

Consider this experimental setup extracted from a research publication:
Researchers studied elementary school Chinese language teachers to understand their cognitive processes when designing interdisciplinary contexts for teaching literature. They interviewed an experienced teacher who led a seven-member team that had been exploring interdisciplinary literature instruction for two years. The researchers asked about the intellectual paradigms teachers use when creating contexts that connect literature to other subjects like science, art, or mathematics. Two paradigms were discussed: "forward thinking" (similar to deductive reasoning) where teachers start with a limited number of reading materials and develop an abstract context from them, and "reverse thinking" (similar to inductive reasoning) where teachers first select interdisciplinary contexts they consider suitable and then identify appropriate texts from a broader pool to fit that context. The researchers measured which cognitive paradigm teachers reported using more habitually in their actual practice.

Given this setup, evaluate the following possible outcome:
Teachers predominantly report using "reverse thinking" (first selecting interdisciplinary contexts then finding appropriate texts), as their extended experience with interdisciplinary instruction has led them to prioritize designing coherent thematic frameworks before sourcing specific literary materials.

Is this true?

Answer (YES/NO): YES